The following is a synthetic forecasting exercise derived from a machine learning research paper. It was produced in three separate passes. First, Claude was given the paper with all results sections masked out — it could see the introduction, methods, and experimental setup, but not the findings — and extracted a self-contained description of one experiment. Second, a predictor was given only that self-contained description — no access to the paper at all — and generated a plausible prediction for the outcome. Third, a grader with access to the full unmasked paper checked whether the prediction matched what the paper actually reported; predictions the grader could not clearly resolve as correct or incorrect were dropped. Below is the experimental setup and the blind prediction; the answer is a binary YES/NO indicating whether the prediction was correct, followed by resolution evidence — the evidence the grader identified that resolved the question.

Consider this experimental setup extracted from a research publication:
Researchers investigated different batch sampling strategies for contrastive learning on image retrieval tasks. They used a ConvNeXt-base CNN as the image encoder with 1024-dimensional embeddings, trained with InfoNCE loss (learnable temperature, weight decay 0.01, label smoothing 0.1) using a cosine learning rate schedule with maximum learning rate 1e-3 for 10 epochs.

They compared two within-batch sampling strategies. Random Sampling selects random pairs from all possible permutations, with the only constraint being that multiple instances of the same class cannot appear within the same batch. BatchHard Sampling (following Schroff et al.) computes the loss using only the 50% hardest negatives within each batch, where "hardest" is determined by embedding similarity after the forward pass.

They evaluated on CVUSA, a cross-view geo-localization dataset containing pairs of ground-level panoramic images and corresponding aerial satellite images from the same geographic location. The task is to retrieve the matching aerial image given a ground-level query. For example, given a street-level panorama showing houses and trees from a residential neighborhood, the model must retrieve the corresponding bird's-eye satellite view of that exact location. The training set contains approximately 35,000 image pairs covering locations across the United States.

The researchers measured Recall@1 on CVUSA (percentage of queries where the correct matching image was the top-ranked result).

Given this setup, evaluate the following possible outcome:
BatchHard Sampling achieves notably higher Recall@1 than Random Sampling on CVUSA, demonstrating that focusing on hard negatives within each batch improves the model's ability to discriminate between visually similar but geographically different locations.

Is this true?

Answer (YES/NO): NO